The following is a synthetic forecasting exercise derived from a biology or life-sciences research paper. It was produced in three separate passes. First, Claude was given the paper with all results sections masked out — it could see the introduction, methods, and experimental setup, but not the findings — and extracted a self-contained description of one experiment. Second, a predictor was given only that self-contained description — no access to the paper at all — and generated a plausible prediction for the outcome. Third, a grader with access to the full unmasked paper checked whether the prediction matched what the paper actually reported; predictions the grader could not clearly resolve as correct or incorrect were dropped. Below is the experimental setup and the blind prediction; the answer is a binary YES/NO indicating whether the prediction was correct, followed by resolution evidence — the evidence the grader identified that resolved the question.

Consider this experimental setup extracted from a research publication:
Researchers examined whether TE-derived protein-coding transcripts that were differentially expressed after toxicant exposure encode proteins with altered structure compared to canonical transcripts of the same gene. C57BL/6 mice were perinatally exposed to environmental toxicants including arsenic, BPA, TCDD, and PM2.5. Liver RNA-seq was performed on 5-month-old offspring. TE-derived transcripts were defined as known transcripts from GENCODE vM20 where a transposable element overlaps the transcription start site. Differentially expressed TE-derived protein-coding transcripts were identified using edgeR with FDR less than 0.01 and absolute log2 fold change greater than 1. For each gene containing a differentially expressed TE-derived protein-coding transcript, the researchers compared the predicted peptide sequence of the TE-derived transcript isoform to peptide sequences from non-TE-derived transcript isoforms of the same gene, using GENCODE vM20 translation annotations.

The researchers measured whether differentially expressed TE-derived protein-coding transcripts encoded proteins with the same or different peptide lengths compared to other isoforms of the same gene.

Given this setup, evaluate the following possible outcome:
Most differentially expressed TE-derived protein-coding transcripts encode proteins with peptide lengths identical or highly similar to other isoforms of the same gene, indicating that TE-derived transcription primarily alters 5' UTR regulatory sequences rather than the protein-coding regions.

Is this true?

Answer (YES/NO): NO